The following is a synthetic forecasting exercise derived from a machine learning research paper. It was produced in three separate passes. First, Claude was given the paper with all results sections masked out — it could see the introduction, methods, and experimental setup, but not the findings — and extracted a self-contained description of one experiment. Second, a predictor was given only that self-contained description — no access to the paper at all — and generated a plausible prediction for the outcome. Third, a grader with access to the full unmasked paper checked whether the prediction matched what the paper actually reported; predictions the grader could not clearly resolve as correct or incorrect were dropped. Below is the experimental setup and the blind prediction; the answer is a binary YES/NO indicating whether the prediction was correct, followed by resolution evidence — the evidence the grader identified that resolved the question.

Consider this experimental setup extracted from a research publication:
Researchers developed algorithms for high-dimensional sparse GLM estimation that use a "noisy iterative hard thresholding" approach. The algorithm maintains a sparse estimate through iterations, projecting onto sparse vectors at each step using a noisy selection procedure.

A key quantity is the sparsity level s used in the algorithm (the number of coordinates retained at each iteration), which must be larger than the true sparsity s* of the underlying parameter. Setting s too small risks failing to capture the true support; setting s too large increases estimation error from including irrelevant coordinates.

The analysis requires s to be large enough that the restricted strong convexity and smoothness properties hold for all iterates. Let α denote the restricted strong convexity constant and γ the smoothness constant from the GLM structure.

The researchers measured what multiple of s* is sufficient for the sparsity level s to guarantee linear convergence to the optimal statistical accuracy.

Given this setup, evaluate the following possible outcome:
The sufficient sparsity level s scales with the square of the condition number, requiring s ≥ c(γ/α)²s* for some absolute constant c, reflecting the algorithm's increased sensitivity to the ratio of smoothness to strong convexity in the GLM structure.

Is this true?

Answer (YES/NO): YES